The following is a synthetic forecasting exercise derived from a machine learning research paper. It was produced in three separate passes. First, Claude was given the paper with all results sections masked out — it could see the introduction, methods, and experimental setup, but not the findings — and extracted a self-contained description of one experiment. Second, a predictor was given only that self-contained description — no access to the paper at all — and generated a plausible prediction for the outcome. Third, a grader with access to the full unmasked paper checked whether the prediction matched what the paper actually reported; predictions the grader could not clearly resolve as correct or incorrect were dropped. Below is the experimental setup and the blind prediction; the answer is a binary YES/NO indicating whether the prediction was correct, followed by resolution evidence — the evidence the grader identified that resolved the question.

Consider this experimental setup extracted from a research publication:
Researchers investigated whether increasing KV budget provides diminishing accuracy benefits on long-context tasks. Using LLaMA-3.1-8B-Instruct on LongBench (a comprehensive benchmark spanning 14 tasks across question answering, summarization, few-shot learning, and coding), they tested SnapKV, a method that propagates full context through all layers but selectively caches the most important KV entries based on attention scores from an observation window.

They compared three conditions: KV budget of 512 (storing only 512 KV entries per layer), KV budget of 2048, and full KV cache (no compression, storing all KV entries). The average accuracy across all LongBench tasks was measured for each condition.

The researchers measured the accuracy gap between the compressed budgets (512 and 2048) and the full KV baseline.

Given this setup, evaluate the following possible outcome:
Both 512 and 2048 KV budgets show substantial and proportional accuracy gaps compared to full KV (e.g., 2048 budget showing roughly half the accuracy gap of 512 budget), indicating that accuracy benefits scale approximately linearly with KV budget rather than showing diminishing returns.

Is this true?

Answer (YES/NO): NO